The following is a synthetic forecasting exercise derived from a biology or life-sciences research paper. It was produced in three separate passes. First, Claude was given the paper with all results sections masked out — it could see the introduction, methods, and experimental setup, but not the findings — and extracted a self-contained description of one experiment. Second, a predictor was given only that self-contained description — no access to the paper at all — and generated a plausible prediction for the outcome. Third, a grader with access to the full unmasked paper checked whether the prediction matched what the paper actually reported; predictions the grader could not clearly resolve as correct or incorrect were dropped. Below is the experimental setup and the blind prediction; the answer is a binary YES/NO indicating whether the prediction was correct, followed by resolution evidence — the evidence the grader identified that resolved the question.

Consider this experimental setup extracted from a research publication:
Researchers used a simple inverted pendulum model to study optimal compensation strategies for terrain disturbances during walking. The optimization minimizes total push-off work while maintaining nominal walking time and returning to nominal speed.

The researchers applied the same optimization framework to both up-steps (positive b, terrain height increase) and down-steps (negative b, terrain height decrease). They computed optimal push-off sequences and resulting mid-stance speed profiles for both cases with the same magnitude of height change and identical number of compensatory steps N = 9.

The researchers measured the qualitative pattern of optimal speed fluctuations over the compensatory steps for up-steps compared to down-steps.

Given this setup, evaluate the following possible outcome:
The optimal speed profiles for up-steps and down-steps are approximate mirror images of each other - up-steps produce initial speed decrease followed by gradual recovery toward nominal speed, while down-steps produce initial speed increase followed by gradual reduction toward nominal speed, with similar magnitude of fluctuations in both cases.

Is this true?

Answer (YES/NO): NO